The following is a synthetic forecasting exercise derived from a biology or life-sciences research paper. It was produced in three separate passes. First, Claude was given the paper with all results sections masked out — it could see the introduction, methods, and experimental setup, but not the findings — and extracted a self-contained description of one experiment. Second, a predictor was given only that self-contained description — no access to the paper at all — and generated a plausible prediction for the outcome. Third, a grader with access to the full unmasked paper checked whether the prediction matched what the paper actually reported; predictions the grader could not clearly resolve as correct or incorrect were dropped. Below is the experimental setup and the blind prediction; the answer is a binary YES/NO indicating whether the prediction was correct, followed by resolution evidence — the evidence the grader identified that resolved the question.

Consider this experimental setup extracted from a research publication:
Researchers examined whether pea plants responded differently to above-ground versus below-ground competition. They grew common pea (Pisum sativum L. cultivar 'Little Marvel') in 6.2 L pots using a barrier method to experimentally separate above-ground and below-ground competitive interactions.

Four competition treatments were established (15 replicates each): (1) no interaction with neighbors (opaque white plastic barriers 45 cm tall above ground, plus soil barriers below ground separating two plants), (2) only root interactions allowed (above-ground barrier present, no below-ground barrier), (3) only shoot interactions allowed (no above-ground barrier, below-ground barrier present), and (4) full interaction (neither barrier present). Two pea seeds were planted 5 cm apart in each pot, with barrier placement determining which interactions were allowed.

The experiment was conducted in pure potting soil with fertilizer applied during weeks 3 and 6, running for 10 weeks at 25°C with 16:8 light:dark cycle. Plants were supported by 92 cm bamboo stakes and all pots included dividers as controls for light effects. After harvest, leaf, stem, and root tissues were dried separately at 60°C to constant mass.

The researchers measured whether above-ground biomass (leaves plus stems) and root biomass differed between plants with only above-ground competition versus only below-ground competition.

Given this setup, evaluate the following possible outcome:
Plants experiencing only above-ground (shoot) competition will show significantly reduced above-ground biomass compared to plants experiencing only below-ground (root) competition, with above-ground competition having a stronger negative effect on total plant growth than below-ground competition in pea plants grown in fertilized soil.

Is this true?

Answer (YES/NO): NO